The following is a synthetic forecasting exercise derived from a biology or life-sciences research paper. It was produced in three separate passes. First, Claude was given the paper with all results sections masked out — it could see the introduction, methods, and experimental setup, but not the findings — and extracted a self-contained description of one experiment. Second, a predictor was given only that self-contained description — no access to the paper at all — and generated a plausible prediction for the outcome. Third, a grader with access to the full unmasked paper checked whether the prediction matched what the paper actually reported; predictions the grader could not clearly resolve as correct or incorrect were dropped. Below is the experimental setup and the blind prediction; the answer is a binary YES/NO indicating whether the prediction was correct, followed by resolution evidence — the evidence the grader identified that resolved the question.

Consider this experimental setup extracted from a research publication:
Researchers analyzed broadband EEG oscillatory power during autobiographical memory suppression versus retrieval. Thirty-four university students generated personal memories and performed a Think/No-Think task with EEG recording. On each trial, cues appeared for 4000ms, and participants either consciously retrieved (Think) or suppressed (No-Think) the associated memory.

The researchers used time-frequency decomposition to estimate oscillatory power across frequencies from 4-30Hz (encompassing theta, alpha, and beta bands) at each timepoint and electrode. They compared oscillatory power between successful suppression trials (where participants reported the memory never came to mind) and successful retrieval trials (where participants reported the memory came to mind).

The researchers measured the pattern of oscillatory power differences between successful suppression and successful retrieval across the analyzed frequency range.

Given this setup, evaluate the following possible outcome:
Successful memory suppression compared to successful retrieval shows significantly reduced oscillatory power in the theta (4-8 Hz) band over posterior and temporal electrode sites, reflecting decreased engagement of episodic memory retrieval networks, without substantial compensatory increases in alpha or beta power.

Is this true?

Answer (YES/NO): NO